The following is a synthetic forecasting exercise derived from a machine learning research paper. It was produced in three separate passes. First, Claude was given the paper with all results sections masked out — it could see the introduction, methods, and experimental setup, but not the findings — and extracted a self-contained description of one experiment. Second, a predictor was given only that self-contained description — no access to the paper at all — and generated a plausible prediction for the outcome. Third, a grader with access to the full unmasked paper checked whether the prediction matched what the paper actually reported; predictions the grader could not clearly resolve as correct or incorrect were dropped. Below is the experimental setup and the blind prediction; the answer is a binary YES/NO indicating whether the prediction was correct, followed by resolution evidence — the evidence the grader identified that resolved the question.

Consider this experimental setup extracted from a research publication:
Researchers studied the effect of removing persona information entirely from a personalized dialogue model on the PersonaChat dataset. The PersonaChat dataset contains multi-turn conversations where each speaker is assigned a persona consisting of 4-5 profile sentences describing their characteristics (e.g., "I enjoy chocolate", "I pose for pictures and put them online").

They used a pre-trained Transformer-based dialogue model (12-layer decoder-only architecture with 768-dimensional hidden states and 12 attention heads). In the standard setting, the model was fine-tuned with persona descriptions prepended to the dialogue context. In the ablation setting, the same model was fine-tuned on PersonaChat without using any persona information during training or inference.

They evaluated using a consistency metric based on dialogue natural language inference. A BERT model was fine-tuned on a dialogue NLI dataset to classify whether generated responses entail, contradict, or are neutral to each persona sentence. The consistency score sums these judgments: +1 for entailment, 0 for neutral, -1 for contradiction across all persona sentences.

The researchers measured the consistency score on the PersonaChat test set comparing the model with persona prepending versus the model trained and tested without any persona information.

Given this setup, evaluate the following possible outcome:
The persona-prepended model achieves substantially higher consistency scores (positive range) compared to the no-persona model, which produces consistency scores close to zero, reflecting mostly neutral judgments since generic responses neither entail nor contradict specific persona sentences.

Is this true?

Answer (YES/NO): YES